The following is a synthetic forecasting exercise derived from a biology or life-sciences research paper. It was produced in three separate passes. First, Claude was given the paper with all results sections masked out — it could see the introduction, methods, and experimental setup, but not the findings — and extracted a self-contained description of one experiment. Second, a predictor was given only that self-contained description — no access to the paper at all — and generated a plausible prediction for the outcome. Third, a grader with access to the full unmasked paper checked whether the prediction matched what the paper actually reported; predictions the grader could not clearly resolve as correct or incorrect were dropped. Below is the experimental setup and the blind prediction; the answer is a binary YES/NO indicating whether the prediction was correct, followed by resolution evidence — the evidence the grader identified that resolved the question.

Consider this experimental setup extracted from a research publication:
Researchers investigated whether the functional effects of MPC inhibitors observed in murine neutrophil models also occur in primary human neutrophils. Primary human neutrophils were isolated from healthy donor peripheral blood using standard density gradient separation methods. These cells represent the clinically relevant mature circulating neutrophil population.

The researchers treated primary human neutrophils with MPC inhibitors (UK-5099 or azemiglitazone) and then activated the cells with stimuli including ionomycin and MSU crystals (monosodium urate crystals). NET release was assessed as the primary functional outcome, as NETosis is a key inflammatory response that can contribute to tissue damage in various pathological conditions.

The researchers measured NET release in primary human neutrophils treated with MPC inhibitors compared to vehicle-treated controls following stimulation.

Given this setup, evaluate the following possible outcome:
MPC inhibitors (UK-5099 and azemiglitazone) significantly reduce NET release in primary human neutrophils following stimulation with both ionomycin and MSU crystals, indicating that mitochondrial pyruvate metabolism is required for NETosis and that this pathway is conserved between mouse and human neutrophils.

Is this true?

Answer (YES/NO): YES